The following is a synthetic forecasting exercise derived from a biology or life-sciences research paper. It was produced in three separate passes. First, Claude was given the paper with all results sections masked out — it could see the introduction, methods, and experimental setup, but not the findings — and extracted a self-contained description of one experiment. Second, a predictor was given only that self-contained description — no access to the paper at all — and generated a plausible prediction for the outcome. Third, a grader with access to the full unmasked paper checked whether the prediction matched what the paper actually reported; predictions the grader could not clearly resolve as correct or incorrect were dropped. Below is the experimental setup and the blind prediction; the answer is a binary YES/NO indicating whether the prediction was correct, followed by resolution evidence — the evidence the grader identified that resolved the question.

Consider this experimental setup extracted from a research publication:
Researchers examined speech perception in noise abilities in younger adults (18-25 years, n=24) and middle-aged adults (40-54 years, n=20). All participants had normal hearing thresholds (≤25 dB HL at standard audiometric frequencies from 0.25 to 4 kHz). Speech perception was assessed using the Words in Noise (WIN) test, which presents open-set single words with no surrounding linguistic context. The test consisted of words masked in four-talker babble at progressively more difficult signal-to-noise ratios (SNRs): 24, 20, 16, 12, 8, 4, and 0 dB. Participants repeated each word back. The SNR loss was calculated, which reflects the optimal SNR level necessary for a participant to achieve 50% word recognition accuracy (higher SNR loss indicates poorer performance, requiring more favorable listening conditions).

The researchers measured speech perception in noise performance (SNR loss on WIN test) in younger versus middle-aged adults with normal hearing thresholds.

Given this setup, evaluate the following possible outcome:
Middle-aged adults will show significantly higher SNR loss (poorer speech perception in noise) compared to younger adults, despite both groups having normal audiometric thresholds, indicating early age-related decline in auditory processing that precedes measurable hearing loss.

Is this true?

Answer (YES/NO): YES